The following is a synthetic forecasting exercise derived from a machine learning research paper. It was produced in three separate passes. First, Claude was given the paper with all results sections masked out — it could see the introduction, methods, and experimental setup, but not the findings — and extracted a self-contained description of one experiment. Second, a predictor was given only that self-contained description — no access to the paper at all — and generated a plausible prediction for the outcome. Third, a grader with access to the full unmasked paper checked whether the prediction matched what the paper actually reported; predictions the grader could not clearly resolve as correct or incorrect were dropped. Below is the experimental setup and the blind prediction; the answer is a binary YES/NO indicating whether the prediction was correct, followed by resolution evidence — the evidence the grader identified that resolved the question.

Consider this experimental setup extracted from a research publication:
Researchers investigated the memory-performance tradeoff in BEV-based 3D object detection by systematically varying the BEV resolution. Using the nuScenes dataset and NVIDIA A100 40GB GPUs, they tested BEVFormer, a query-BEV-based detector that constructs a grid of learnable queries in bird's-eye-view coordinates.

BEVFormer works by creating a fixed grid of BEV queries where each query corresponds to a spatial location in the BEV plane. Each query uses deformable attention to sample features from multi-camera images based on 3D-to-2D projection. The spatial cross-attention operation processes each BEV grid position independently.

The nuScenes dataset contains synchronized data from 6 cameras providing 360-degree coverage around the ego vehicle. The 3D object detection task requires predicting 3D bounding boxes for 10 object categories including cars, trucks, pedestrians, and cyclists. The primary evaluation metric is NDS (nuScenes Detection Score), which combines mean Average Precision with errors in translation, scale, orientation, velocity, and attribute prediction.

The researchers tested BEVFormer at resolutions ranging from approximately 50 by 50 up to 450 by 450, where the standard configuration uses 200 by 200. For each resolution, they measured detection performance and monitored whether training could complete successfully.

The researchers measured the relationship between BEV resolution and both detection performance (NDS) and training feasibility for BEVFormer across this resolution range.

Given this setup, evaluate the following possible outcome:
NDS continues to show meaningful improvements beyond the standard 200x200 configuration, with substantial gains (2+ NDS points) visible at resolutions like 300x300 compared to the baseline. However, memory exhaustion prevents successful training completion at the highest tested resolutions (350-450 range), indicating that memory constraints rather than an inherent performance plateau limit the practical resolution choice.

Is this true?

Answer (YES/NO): NO